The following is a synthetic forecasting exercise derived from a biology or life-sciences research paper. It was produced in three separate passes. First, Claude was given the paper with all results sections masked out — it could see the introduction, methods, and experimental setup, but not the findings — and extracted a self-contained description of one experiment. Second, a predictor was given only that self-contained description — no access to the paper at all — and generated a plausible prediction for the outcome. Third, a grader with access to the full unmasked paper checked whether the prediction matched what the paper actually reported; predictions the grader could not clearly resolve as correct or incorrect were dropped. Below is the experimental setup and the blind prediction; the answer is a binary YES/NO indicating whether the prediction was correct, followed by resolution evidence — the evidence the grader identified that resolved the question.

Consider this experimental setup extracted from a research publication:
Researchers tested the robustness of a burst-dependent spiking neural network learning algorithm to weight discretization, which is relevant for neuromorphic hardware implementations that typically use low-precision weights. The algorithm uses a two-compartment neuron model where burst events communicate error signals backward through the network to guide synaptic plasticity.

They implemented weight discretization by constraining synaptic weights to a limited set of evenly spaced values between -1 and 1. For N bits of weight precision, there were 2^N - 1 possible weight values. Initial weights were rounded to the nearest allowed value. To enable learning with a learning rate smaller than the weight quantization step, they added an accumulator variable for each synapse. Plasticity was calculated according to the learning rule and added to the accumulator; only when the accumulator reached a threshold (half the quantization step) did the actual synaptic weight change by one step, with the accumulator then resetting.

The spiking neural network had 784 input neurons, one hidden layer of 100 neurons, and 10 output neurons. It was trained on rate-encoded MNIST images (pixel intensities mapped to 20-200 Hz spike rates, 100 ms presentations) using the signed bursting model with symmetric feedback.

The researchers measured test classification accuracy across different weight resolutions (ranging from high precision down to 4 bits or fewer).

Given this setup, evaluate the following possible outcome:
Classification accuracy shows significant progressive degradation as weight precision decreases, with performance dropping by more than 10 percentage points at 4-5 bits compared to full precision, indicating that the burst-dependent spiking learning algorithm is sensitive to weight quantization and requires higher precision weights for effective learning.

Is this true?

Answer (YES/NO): NO